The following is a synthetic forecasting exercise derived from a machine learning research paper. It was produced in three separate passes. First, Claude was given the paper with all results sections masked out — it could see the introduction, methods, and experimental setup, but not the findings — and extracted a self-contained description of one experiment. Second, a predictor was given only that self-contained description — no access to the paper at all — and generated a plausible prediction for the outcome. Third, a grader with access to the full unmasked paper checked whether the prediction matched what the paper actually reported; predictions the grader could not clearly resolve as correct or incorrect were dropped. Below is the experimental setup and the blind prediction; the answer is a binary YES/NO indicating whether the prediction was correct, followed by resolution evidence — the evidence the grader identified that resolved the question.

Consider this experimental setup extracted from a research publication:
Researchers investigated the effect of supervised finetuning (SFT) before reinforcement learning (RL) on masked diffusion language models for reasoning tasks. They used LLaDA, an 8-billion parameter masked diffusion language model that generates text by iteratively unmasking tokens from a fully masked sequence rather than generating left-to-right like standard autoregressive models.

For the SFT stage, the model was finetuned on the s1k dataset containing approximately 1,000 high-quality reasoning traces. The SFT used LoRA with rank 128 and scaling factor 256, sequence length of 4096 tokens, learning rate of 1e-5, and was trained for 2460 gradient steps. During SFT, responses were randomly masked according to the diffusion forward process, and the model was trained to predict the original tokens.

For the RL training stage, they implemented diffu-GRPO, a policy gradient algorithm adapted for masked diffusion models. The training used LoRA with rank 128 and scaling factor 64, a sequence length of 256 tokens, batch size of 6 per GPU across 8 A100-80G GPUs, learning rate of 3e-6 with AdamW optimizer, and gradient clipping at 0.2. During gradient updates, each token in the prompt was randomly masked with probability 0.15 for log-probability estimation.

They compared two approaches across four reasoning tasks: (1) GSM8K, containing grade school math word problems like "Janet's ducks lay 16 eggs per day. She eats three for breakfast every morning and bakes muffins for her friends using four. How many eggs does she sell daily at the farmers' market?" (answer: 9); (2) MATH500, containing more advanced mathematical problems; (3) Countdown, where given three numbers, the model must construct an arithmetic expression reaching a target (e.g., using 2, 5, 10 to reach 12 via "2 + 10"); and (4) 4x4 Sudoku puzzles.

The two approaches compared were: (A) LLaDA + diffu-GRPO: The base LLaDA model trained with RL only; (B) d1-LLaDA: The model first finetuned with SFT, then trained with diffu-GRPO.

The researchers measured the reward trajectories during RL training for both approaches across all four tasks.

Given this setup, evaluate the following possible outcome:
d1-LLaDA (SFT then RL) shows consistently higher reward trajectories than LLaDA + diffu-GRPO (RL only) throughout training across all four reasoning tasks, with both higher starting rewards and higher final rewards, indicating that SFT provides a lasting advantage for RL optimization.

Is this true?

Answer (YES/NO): NO